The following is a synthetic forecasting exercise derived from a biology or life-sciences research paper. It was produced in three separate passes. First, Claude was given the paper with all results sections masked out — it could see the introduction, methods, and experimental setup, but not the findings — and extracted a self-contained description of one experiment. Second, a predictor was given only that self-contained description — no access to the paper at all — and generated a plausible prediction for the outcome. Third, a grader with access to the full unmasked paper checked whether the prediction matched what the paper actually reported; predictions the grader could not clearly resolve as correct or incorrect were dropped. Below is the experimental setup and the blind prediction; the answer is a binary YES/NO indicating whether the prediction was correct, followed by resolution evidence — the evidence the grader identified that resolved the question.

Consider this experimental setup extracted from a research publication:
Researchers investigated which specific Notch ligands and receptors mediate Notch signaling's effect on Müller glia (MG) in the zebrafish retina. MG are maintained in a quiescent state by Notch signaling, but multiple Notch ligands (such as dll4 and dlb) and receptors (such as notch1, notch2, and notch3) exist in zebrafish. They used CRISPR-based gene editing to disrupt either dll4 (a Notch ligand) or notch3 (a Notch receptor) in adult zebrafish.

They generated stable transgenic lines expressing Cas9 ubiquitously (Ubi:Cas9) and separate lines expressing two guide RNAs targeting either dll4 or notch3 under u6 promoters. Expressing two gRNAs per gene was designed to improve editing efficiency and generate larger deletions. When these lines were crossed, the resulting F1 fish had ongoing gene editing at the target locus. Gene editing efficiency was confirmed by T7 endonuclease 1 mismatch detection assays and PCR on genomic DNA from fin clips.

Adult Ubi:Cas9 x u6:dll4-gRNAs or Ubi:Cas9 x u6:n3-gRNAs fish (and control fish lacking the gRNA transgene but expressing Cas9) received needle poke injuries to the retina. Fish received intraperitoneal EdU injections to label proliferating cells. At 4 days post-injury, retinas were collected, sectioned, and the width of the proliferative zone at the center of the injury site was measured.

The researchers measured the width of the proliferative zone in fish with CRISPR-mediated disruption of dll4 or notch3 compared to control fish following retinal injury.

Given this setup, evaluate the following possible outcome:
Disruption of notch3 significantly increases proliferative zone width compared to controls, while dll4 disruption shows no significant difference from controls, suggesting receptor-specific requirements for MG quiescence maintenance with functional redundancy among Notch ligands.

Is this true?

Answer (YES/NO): NO